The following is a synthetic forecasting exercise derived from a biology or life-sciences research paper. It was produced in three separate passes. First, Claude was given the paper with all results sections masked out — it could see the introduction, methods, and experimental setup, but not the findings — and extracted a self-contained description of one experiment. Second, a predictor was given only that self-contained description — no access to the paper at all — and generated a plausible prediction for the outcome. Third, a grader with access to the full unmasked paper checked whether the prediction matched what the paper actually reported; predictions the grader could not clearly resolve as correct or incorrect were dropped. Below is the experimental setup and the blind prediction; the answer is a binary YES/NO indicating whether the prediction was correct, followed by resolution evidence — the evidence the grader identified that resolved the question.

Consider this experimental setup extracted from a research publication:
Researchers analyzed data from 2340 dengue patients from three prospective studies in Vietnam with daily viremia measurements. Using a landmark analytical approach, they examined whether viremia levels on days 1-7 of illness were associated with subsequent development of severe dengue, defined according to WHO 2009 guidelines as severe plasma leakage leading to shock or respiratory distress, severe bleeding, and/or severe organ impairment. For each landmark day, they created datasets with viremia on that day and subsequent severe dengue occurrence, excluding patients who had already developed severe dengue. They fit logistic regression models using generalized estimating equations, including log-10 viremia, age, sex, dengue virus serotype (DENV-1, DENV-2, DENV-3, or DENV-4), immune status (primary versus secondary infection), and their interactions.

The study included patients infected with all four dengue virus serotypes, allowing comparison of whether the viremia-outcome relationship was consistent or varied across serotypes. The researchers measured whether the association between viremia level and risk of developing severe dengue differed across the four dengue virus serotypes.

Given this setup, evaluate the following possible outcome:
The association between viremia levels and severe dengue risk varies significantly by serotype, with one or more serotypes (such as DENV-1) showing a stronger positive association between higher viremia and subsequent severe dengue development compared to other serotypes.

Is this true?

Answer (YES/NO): NO